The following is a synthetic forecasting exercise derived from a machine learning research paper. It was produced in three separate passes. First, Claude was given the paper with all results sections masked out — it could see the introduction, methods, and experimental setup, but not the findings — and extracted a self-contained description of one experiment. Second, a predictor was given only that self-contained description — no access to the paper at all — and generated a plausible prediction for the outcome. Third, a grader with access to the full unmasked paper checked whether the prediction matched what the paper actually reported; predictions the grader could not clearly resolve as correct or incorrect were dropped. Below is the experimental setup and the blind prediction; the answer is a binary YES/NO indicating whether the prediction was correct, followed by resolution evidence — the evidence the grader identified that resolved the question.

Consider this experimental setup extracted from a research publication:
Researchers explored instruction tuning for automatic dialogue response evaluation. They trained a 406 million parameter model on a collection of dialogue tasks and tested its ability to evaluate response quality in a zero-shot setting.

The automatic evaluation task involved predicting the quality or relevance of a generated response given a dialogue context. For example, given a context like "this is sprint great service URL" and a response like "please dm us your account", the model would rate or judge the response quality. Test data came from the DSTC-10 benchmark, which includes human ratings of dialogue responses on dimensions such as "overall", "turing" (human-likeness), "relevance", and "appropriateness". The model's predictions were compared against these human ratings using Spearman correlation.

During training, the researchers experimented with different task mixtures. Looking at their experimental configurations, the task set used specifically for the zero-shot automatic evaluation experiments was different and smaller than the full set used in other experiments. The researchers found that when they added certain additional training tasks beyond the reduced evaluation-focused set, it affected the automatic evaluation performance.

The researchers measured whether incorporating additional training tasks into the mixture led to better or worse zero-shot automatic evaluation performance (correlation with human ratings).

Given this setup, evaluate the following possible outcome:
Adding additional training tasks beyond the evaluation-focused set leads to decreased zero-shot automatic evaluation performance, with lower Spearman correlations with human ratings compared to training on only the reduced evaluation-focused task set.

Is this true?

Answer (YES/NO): YES